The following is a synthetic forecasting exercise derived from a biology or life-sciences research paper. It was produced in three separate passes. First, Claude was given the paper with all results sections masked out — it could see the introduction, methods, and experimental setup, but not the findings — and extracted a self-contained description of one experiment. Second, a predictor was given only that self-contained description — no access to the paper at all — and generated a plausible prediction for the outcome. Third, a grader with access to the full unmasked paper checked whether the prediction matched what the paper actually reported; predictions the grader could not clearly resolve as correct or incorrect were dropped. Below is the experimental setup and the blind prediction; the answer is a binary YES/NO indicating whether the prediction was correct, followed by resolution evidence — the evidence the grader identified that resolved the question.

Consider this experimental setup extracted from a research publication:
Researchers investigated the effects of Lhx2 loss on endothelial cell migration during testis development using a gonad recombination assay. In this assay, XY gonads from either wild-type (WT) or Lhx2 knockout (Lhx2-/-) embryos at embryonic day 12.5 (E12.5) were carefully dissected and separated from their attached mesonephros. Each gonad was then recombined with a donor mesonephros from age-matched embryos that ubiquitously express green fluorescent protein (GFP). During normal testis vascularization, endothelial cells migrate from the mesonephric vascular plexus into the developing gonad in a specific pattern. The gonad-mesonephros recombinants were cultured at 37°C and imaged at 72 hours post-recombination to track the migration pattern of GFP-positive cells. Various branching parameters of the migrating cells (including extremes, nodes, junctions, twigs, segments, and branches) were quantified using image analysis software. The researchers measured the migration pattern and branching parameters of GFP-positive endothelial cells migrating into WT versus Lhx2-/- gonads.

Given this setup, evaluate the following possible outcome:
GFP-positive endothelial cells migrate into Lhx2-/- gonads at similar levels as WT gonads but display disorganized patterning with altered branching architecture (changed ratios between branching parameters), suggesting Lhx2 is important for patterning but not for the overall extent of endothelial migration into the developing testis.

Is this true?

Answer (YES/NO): NO